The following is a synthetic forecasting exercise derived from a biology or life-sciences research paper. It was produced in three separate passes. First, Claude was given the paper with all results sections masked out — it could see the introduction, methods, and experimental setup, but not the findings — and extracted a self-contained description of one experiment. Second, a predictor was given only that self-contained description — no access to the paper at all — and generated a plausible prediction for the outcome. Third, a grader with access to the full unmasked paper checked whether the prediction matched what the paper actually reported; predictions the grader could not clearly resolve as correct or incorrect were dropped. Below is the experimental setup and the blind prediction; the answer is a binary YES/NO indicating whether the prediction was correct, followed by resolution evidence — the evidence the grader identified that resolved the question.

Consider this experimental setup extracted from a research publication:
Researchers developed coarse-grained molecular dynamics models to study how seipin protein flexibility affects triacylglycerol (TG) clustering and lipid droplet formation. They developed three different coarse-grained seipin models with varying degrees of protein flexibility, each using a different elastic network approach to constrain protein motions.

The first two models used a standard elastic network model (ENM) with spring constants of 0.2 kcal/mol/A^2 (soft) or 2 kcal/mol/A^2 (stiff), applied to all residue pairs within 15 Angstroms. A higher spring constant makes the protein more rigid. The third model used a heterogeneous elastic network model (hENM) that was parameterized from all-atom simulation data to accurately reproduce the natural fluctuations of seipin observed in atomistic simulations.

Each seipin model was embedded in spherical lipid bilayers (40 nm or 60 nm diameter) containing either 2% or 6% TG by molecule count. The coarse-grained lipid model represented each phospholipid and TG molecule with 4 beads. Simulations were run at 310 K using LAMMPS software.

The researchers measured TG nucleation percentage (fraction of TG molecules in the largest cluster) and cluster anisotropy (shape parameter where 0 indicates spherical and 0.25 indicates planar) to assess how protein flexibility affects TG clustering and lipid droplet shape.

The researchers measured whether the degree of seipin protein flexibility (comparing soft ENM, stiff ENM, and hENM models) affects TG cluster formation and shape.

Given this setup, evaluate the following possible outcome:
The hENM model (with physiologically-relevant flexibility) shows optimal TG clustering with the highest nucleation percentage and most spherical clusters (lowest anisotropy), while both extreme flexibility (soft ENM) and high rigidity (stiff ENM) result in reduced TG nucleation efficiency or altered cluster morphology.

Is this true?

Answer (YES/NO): NO